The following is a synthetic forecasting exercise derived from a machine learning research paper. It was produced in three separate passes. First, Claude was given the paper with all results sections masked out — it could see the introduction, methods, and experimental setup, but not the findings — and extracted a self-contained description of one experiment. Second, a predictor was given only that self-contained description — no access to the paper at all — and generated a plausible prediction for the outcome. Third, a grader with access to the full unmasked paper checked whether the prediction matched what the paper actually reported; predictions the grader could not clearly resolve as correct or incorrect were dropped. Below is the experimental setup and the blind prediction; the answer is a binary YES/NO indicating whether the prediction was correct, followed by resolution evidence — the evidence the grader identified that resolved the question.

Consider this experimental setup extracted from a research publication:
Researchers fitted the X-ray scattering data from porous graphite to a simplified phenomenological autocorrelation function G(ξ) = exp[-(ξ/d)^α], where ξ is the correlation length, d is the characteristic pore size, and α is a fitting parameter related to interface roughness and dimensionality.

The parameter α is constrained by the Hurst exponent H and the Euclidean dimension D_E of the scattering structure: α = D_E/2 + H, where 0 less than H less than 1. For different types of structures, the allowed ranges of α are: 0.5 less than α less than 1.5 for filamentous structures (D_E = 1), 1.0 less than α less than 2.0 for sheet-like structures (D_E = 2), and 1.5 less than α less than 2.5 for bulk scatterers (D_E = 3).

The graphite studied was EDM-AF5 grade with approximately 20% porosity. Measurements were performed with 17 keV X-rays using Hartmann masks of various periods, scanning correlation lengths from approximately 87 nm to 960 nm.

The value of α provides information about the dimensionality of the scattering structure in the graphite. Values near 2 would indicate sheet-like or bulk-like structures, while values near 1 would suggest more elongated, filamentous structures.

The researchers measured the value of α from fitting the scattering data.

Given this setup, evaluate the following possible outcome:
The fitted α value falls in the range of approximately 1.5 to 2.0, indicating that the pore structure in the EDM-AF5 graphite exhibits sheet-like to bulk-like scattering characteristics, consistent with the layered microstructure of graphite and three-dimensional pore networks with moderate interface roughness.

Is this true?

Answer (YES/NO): NO